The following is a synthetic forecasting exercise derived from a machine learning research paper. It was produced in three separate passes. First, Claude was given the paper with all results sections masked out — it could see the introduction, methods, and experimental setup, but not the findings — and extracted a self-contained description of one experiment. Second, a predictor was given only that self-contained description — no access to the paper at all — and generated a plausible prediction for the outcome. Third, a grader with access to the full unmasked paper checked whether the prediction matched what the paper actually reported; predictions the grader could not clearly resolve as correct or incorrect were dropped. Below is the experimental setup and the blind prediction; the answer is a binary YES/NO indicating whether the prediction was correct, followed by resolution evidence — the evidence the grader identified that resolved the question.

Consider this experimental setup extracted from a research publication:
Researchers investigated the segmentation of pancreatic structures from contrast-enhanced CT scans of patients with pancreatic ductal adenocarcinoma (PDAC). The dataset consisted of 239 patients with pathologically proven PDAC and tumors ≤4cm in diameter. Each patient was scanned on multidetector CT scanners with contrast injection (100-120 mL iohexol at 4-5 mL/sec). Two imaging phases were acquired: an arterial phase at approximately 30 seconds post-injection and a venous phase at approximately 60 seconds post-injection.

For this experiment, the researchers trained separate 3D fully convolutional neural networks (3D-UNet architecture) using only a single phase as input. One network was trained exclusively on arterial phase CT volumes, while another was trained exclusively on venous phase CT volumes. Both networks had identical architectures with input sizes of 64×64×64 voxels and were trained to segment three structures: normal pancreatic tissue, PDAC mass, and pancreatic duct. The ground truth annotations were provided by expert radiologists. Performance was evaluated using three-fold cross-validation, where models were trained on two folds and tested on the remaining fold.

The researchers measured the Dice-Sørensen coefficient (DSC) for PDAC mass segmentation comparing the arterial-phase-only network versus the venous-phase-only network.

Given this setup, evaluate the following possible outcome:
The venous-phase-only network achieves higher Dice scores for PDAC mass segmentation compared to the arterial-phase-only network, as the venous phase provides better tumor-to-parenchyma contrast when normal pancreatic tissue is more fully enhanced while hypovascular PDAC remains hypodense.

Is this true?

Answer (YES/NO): YES